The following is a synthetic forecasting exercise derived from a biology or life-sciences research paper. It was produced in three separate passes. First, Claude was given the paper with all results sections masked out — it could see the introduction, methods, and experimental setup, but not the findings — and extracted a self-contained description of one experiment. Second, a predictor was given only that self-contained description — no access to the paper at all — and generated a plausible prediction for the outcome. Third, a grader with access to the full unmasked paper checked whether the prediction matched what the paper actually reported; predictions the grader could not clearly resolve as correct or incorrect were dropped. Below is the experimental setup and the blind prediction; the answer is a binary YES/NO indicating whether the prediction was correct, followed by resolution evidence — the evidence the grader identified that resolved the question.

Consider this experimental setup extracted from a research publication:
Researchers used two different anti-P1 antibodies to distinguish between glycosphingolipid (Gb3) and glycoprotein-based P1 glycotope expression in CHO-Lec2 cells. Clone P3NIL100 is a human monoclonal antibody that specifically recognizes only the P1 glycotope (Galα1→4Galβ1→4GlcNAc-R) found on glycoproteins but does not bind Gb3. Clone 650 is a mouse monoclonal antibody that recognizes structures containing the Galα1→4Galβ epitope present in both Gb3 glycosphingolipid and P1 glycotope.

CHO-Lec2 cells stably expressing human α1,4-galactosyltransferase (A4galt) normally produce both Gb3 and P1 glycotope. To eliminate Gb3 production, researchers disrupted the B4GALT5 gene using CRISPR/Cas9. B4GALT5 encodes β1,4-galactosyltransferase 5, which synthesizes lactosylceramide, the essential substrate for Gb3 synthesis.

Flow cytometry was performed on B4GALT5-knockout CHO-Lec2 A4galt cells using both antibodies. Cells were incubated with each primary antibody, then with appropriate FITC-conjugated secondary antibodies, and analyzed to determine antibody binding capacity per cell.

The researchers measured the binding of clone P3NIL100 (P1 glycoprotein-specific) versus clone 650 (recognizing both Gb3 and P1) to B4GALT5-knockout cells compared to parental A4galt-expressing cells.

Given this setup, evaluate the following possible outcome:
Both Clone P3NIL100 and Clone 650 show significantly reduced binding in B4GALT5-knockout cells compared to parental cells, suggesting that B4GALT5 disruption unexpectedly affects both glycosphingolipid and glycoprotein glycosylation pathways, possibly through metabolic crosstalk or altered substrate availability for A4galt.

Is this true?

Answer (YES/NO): NO